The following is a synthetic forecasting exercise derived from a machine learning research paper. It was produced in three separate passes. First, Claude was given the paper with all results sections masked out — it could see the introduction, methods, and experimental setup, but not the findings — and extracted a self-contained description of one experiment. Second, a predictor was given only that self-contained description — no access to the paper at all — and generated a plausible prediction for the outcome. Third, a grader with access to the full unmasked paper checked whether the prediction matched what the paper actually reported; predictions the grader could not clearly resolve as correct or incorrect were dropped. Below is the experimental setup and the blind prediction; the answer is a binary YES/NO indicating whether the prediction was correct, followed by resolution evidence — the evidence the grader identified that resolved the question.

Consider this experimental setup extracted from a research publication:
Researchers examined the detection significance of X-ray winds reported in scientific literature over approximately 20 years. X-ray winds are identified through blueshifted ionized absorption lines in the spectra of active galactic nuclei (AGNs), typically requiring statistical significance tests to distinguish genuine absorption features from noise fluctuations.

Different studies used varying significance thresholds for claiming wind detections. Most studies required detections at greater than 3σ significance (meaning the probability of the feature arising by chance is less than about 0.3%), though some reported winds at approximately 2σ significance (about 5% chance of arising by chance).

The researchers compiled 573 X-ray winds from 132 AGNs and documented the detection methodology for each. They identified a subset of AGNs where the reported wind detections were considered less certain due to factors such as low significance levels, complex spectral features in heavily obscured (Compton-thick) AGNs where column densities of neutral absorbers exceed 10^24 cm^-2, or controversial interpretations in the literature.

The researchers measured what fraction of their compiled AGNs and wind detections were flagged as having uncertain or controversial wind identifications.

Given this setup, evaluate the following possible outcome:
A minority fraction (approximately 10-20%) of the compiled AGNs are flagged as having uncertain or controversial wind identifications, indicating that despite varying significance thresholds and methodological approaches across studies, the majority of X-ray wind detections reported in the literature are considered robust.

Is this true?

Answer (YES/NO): YES